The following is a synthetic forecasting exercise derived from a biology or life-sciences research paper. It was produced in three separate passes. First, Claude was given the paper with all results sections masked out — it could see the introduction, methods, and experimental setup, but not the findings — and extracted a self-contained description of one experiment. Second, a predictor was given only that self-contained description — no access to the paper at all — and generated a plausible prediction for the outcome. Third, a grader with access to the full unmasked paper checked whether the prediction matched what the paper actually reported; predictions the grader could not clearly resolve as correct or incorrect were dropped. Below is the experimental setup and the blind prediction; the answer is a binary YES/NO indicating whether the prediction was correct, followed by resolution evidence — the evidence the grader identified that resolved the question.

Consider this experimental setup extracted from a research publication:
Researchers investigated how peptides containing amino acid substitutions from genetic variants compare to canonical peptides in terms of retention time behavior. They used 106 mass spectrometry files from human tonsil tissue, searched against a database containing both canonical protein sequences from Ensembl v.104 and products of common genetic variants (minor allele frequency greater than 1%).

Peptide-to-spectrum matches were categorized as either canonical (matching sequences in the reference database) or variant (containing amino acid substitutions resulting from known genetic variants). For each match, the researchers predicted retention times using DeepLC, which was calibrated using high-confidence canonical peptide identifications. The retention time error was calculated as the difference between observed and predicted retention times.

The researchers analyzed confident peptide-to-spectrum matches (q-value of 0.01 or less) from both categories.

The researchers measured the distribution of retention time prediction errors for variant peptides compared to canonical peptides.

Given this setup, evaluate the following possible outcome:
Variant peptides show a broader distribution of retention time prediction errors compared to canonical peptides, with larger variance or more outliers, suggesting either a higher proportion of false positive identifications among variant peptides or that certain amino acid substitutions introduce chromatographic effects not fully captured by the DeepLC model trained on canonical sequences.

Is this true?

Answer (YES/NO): YES